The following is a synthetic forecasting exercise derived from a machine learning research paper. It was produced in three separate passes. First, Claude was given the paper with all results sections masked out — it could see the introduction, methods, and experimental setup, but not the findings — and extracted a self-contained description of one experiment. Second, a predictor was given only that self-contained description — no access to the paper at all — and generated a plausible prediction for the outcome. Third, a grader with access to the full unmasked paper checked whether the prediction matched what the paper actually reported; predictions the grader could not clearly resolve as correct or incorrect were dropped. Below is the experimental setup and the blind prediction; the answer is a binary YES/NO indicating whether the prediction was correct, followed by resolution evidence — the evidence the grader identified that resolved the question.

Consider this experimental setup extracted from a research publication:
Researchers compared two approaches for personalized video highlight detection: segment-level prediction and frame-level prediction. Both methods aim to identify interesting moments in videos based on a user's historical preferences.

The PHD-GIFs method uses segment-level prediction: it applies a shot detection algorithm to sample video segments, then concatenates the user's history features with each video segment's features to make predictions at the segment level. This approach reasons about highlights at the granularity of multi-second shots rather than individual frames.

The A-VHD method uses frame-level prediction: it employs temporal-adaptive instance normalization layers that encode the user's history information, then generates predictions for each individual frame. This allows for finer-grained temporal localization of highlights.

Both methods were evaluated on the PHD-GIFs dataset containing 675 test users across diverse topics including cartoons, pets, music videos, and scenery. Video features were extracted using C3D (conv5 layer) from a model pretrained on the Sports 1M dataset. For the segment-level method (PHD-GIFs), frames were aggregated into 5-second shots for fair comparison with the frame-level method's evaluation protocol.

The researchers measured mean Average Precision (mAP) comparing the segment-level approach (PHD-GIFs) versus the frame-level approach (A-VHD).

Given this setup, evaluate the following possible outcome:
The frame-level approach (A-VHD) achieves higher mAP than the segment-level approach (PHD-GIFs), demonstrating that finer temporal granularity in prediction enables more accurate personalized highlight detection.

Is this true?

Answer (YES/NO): YES